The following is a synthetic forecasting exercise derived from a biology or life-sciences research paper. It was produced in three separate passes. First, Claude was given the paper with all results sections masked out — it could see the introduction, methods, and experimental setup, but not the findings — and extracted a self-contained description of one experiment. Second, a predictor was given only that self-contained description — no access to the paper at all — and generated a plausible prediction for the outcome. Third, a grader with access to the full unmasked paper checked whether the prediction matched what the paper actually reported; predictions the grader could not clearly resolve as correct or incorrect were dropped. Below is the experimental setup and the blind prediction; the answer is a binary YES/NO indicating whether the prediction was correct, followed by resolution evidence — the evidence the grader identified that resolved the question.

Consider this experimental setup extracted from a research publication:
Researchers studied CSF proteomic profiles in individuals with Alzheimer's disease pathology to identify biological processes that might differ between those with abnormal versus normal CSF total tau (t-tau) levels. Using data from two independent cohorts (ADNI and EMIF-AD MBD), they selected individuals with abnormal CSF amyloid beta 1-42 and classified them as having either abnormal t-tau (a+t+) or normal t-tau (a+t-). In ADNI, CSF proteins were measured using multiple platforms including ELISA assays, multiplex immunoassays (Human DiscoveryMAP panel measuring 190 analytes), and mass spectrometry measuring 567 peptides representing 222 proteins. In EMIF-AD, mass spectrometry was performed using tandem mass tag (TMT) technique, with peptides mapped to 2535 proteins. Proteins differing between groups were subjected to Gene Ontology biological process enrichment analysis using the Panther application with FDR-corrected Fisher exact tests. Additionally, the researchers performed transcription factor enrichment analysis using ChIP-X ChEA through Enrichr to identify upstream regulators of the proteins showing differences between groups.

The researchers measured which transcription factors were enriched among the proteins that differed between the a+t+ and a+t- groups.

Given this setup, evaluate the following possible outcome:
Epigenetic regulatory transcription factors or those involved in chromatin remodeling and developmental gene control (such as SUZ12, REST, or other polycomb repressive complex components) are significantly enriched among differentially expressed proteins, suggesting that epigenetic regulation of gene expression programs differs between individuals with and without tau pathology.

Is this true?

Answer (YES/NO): YES